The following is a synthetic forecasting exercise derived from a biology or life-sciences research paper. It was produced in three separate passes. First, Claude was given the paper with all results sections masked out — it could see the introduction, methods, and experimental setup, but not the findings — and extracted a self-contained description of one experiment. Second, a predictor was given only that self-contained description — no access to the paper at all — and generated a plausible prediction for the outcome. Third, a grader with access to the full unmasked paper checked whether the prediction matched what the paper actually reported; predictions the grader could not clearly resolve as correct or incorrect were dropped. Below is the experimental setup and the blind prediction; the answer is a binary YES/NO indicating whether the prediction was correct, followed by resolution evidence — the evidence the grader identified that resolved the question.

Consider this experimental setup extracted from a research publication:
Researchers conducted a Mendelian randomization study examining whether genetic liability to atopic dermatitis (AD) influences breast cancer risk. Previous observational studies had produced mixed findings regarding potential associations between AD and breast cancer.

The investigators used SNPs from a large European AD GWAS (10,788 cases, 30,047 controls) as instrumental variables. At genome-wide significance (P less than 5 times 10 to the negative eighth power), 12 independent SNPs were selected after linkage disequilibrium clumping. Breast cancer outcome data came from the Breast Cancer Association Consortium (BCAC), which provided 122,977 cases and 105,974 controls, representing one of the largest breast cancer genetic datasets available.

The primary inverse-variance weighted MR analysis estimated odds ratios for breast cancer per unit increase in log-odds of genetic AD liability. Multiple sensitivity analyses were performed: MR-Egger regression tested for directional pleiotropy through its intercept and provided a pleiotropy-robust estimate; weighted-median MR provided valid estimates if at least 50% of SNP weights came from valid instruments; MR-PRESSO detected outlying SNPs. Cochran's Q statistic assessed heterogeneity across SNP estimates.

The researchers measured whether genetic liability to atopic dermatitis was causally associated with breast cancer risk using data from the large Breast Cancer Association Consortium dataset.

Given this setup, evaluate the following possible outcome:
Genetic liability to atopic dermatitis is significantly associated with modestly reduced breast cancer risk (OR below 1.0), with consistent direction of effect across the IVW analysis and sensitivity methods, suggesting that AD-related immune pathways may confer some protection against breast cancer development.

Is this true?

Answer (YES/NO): NO